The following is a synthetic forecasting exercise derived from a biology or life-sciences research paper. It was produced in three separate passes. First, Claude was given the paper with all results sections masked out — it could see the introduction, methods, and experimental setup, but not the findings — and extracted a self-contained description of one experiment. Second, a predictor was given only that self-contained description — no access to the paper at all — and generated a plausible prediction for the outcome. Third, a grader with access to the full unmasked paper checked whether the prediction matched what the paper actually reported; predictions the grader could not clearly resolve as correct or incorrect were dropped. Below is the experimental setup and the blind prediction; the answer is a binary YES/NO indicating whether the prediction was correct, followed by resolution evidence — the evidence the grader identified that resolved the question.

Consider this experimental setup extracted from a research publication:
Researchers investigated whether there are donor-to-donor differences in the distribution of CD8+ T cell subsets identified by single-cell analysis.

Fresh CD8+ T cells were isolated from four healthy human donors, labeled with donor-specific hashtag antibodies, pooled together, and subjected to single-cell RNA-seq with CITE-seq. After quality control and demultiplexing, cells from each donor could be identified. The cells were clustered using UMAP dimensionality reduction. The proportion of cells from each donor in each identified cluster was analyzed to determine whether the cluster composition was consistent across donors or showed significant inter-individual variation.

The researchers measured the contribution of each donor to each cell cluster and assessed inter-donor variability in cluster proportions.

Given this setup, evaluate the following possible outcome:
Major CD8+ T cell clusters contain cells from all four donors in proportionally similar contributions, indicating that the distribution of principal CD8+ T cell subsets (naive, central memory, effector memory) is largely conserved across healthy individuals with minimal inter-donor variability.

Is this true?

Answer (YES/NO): YES